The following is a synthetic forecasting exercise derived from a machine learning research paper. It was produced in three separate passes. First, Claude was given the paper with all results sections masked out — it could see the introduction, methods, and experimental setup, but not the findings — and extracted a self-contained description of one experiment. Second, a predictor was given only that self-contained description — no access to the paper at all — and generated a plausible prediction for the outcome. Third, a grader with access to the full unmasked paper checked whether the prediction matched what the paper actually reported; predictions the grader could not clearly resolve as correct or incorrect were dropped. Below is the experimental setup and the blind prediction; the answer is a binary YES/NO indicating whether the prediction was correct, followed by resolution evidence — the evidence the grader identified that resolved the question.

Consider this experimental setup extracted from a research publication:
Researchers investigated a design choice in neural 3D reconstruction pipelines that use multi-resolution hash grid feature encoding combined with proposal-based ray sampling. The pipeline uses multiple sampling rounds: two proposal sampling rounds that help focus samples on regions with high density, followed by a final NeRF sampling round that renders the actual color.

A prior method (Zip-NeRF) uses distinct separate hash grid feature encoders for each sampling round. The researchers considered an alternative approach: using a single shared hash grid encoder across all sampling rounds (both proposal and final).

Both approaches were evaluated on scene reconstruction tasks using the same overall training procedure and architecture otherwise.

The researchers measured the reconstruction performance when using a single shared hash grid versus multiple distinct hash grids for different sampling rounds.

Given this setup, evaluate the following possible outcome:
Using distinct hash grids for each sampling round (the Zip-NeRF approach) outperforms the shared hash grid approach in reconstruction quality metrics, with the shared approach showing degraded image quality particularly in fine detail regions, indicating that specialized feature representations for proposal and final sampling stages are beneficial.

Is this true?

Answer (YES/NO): NO